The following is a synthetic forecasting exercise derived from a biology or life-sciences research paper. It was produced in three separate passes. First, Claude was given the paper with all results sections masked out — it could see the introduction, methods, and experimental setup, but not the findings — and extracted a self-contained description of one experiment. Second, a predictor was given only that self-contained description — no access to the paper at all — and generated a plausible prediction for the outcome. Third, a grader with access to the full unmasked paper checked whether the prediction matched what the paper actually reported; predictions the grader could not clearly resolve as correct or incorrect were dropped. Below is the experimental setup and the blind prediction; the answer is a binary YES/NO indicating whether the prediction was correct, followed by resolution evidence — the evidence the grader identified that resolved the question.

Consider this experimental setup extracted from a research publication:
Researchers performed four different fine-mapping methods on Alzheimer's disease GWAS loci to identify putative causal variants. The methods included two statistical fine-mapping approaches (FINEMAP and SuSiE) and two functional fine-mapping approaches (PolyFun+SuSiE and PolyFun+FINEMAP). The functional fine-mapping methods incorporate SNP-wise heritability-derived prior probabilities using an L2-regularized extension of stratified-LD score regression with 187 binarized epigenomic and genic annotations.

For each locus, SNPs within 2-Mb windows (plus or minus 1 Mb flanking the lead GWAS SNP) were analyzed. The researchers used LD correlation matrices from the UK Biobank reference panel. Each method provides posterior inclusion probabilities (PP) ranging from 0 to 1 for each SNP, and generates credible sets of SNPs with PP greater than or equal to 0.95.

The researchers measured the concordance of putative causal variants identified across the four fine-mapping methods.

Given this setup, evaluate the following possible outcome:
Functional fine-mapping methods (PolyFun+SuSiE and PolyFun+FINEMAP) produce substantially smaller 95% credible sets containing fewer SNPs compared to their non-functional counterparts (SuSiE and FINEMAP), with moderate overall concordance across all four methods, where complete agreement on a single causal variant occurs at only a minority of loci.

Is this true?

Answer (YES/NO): NO